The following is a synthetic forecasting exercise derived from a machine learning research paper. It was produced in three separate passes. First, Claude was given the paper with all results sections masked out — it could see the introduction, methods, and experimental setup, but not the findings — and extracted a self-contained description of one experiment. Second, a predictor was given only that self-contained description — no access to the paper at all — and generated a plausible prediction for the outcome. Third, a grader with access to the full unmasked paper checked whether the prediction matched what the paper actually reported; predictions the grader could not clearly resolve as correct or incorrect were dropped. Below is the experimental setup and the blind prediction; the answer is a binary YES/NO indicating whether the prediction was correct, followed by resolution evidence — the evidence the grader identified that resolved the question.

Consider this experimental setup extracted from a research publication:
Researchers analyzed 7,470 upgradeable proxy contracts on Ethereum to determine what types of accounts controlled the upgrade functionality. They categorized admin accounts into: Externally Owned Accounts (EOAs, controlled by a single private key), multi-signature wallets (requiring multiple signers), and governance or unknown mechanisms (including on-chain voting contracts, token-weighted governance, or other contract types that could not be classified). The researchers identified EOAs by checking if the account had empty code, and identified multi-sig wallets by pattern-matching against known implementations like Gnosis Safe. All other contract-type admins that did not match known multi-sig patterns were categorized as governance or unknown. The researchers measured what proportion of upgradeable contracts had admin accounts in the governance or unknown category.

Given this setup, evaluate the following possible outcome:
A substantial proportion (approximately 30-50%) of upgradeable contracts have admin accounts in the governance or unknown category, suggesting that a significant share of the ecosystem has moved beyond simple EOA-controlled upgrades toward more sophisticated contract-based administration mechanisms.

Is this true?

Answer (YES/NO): YES